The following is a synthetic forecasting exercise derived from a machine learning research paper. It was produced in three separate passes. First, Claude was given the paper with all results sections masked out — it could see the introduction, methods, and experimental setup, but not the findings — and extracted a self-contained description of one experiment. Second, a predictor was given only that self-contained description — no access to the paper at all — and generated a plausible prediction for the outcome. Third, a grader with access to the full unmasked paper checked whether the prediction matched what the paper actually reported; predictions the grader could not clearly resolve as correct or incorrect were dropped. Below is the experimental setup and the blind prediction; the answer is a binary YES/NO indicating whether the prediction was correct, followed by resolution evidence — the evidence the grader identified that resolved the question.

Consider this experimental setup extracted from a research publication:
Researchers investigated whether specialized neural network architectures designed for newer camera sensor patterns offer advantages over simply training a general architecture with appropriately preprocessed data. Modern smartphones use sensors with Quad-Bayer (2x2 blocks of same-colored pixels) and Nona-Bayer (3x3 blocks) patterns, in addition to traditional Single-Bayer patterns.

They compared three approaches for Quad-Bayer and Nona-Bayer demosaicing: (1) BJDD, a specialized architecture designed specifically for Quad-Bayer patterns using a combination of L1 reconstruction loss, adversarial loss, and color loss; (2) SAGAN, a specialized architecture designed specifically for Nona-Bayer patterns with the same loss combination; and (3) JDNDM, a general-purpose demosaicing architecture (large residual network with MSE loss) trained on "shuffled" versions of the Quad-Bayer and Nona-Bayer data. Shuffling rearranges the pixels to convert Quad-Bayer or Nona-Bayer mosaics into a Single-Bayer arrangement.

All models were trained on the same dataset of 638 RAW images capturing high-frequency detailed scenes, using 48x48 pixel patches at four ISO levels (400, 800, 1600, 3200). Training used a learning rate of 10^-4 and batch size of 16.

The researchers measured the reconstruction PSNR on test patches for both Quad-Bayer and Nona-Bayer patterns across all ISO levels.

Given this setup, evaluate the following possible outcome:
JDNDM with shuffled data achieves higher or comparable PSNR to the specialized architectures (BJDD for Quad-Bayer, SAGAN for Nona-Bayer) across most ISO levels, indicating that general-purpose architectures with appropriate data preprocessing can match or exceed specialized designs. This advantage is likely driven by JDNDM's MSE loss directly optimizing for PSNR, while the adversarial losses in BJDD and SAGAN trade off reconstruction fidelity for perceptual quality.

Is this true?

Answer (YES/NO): YES